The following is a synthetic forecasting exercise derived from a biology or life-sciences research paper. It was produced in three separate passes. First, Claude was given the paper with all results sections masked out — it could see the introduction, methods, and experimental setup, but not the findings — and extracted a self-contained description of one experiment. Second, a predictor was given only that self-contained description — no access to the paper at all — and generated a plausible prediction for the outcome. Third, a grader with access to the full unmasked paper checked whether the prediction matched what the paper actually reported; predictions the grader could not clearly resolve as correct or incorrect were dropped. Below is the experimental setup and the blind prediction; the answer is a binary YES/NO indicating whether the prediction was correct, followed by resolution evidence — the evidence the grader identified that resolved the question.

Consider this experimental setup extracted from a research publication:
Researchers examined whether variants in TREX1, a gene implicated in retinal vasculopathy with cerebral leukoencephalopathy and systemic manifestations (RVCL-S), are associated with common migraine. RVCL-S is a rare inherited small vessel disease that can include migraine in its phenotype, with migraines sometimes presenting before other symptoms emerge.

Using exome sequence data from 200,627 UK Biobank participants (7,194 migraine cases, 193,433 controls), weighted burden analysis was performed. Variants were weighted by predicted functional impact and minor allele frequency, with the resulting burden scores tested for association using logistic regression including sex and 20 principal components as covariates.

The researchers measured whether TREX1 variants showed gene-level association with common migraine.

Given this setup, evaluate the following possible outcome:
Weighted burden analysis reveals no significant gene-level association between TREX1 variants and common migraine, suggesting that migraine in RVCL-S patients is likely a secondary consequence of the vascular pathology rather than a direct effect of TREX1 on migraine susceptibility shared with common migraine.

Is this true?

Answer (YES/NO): YES